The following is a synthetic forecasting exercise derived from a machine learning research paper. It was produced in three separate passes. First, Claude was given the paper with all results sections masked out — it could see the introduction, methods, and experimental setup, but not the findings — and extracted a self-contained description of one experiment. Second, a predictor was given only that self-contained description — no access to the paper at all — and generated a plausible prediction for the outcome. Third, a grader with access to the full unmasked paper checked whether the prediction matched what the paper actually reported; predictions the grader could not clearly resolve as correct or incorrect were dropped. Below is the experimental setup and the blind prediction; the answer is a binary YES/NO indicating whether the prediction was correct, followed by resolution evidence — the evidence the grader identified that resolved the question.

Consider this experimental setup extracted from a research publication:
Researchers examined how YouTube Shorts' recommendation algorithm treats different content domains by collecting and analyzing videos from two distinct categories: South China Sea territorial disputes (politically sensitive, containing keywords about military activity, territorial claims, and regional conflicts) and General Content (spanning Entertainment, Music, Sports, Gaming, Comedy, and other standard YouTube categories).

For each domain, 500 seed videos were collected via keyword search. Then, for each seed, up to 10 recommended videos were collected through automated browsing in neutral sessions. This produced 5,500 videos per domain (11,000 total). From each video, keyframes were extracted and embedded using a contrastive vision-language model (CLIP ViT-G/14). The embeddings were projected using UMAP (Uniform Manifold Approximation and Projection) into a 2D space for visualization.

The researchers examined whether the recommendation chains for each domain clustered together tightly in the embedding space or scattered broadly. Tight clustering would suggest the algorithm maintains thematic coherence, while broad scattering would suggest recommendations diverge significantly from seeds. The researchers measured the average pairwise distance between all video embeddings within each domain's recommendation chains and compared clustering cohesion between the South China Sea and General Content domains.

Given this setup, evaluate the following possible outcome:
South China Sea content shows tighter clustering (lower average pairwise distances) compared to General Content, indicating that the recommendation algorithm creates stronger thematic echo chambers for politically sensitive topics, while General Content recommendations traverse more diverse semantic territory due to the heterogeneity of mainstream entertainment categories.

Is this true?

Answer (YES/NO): NO